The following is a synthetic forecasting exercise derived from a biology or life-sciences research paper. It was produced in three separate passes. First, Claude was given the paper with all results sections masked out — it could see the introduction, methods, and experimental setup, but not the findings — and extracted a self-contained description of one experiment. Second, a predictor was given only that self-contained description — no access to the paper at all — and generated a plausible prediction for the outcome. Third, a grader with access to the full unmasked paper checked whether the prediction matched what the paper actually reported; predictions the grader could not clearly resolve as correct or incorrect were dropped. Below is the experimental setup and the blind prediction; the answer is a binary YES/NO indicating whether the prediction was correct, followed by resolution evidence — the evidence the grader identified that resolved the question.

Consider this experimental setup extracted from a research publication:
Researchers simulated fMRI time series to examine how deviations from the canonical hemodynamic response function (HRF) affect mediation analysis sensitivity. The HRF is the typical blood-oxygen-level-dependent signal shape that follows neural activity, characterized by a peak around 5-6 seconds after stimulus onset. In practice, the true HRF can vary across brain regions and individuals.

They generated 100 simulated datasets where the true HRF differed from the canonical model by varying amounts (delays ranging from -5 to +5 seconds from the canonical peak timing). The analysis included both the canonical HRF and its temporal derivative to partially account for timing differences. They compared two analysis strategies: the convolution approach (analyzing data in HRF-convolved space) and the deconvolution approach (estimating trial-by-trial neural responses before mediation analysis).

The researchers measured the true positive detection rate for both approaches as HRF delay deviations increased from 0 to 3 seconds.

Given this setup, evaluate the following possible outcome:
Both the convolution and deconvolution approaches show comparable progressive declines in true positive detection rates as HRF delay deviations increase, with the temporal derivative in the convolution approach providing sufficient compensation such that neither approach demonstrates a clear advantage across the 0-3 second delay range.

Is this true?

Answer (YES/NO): NO